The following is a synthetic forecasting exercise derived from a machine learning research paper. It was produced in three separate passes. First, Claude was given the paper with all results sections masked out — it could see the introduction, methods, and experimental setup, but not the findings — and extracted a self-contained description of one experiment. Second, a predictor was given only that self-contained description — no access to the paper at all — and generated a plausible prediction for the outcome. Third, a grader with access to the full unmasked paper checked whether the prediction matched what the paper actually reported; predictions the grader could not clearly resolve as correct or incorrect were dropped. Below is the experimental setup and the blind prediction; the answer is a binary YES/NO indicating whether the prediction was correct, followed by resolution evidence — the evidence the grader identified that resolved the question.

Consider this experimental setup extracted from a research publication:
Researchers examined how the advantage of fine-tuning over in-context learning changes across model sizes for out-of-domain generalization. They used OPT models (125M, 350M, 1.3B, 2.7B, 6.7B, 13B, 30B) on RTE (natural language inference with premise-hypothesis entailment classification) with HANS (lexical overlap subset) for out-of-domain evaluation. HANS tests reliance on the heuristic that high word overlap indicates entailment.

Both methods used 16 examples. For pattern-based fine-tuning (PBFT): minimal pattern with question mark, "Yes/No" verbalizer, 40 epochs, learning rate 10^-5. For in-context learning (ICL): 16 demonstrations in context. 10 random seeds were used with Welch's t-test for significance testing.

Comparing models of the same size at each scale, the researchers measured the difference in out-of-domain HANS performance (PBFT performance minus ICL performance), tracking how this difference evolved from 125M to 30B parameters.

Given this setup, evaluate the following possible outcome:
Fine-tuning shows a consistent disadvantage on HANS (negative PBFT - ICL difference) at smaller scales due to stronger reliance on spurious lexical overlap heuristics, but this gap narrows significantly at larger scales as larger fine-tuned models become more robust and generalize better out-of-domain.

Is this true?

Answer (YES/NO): NO